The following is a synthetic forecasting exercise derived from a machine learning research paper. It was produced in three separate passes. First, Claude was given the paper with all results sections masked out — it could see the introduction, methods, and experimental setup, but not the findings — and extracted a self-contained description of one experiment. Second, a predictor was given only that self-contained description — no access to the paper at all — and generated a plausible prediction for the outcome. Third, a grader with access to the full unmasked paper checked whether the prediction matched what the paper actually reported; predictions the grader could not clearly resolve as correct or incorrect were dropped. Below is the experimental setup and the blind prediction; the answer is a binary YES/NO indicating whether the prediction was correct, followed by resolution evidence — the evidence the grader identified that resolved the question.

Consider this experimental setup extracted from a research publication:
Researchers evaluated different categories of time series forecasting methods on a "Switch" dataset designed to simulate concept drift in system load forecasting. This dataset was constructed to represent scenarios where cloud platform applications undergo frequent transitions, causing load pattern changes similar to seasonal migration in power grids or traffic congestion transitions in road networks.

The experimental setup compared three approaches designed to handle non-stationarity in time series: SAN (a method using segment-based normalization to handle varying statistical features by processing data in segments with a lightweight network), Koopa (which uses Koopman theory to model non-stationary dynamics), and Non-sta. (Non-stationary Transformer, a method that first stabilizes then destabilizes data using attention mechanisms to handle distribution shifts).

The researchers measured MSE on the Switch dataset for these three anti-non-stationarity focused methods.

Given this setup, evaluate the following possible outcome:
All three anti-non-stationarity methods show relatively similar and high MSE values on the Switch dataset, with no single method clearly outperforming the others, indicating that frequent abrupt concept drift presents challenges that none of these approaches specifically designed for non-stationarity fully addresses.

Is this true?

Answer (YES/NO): NO